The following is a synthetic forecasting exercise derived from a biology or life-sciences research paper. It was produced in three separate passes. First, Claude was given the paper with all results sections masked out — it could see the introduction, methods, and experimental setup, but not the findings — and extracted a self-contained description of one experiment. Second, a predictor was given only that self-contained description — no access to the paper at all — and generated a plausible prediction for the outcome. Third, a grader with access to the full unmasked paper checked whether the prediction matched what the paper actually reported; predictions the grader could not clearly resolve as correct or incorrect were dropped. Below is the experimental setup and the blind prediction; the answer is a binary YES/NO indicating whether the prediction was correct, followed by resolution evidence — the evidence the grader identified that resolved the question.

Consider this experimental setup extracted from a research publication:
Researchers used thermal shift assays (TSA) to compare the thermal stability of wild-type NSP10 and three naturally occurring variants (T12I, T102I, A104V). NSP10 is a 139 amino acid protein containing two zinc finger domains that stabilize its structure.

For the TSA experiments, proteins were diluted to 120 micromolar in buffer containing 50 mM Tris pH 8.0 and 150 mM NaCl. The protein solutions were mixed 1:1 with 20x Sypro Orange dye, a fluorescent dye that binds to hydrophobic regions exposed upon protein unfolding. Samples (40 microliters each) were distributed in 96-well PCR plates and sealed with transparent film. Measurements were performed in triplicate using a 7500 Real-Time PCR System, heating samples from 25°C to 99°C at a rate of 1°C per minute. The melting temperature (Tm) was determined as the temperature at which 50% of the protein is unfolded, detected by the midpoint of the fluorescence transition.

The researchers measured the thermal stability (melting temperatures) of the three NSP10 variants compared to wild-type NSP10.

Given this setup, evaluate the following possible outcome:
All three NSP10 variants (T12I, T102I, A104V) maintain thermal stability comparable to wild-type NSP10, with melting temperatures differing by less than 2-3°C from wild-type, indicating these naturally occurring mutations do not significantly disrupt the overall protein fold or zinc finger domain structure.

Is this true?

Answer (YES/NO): NO